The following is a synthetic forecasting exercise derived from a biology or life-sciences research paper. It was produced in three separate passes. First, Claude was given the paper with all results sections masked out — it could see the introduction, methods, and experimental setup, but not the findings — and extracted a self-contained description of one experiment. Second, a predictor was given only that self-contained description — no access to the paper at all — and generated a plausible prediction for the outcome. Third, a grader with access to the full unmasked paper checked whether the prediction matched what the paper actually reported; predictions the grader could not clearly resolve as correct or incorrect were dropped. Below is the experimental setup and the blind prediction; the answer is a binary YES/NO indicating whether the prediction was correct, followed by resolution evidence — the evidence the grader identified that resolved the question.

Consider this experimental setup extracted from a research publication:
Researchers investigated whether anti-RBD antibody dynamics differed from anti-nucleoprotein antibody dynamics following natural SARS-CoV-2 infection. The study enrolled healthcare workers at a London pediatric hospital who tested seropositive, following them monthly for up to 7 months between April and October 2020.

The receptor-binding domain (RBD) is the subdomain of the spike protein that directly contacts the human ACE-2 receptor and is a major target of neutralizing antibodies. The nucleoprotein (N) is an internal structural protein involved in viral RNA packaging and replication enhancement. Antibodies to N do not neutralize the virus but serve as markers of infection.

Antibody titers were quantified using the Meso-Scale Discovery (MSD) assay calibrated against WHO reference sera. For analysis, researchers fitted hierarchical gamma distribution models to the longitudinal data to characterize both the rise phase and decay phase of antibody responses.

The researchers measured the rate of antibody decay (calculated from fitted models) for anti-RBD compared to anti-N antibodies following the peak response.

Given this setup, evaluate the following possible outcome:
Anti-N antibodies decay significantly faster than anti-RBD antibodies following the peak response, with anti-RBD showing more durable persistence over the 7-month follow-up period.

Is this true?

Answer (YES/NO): YES